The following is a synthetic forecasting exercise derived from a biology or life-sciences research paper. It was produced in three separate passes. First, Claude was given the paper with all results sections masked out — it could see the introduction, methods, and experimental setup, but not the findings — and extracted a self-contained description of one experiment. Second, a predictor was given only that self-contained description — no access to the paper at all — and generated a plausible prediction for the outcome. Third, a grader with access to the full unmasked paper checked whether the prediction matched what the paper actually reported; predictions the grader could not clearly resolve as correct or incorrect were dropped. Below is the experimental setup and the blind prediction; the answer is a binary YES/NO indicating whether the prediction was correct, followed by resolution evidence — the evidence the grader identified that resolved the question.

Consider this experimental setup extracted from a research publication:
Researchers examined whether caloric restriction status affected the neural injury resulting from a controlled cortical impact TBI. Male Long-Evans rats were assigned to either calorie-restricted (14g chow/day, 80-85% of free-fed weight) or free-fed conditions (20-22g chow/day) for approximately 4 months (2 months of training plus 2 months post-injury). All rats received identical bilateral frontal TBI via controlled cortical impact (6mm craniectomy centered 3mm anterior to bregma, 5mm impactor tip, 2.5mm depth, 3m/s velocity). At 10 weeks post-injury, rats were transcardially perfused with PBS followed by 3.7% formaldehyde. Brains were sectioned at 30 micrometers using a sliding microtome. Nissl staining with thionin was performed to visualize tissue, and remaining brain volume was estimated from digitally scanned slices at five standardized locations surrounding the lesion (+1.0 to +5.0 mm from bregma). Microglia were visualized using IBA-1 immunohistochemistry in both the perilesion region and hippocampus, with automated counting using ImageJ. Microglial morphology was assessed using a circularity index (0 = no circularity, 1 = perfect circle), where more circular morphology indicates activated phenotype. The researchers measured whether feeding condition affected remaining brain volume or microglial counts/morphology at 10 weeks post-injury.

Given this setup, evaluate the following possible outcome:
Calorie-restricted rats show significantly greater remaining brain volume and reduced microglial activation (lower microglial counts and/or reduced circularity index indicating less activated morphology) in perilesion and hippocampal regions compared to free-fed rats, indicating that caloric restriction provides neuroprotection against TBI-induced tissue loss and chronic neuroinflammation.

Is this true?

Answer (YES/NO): NO